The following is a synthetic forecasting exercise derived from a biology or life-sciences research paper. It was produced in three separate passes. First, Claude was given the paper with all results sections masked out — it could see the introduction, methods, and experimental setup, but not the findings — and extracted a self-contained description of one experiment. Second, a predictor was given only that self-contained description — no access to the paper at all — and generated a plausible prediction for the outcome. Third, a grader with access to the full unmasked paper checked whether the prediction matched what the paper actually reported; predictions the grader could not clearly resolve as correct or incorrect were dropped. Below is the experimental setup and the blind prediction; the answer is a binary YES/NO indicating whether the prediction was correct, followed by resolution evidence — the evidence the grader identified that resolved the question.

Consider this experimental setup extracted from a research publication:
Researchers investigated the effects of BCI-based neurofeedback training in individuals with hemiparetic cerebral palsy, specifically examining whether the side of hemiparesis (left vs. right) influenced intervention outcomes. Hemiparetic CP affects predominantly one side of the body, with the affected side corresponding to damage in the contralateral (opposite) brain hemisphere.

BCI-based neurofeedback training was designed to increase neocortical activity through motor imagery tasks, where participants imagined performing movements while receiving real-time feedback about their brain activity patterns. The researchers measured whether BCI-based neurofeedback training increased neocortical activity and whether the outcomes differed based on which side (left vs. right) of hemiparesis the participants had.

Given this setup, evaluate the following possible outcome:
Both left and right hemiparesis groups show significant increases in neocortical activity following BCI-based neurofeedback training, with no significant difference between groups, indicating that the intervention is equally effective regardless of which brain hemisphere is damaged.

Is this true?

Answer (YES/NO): NO